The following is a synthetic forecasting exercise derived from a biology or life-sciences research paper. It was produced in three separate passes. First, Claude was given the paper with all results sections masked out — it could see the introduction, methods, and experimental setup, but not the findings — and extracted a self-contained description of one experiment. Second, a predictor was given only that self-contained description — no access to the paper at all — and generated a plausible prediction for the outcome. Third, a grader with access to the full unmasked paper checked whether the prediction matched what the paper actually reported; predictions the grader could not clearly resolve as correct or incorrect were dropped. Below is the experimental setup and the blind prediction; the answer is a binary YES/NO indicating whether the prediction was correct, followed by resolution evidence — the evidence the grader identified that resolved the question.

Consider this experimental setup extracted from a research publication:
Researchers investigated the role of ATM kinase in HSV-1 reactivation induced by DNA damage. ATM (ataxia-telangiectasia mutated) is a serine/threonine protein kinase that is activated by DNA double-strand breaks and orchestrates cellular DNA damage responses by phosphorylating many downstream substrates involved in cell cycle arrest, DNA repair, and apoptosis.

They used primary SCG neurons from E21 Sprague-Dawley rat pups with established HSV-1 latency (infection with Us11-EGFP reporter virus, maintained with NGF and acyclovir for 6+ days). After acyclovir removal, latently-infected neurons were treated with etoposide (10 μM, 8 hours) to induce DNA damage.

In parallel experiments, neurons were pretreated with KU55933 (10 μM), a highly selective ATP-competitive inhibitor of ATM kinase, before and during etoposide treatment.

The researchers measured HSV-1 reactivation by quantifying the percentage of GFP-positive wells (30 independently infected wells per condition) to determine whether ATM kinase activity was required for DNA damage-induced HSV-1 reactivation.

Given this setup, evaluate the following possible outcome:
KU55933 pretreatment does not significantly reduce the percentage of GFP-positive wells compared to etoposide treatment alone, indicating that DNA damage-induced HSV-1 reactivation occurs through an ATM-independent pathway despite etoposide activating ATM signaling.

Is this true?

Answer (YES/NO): YES